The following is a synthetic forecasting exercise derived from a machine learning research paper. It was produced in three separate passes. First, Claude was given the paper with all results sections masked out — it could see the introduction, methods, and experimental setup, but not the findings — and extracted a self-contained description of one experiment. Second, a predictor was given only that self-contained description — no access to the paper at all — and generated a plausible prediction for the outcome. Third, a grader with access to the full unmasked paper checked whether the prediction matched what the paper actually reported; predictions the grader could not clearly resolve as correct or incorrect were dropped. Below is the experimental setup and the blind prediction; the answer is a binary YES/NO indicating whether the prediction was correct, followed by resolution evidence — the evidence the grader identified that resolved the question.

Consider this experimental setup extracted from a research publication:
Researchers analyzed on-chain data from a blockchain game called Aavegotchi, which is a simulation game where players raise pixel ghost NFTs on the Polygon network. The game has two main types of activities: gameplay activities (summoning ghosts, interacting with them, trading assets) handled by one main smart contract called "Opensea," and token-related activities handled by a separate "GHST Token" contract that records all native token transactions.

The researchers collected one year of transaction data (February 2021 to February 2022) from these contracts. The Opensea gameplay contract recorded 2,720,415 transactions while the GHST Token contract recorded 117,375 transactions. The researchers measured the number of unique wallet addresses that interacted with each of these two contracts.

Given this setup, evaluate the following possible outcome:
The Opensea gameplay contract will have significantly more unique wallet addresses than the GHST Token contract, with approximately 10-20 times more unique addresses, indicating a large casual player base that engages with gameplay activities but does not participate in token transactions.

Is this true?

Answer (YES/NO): NO